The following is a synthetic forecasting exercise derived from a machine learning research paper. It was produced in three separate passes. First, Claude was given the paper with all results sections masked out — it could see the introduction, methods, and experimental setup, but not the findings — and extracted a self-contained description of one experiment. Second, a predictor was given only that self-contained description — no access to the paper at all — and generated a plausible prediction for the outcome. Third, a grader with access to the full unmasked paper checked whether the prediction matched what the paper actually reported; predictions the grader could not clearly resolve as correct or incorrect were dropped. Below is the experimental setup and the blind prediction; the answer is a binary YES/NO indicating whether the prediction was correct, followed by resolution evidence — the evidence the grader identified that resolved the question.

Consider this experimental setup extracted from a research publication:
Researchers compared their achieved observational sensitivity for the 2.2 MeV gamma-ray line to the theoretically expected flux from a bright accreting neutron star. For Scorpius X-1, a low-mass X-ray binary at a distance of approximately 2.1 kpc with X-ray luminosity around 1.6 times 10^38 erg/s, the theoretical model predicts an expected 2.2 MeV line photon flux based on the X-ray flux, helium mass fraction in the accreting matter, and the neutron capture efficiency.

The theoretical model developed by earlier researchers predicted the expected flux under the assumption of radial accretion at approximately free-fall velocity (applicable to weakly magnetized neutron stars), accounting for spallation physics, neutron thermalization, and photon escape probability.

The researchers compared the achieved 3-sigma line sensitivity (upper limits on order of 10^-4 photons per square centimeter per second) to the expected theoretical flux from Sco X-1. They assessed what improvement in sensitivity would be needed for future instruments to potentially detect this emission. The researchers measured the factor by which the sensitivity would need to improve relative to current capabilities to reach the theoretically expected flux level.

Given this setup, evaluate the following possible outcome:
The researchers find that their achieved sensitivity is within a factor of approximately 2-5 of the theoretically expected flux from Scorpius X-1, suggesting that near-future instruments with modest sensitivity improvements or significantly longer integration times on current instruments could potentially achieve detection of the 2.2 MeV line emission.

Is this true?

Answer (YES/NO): NO